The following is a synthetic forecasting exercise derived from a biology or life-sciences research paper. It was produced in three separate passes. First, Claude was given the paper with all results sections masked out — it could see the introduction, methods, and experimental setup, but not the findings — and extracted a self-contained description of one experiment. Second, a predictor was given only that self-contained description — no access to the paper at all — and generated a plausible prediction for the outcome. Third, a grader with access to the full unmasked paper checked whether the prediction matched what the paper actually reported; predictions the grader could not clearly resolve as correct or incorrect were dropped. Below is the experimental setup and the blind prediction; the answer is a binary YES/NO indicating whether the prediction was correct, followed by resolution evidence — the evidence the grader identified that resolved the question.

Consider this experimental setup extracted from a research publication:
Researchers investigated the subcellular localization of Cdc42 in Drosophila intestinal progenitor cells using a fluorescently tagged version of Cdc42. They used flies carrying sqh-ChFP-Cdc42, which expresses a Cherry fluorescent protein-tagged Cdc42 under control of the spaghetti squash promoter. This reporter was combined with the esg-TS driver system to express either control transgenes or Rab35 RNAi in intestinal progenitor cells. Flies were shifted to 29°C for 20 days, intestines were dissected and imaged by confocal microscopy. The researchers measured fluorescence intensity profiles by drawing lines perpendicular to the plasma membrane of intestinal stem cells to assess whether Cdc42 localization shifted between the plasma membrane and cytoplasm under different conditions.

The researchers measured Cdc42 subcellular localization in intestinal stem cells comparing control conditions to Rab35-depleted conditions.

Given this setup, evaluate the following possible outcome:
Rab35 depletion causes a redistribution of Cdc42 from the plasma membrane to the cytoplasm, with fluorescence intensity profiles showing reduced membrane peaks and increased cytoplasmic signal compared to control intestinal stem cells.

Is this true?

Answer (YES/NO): NO